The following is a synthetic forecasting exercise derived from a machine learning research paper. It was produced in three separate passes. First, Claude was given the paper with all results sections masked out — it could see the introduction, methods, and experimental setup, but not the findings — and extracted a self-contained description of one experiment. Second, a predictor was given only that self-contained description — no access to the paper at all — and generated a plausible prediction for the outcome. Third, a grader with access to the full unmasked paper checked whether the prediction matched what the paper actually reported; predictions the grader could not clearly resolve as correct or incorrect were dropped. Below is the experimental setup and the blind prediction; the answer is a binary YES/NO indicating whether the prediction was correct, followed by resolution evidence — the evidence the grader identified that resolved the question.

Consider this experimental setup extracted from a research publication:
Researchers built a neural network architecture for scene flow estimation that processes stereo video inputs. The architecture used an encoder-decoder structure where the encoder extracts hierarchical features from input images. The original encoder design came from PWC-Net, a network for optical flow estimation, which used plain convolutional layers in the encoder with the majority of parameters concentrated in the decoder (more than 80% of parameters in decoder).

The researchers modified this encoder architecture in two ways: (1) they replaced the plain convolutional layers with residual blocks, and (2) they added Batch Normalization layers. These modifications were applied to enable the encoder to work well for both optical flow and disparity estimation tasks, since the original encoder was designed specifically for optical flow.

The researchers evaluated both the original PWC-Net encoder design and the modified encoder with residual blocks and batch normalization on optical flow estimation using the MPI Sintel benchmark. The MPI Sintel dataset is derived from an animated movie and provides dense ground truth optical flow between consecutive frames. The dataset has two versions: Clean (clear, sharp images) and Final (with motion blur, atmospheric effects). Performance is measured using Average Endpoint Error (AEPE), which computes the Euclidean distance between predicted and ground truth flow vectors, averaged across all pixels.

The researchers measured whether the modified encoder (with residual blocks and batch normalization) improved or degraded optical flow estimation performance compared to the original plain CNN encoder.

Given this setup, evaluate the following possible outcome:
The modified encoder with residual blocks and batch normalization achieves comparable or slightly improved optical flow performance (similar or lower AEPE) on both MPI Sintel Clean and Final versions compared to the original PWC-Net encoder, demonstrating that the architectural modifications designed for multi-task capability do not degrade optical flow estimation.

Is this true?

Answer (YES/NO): YES